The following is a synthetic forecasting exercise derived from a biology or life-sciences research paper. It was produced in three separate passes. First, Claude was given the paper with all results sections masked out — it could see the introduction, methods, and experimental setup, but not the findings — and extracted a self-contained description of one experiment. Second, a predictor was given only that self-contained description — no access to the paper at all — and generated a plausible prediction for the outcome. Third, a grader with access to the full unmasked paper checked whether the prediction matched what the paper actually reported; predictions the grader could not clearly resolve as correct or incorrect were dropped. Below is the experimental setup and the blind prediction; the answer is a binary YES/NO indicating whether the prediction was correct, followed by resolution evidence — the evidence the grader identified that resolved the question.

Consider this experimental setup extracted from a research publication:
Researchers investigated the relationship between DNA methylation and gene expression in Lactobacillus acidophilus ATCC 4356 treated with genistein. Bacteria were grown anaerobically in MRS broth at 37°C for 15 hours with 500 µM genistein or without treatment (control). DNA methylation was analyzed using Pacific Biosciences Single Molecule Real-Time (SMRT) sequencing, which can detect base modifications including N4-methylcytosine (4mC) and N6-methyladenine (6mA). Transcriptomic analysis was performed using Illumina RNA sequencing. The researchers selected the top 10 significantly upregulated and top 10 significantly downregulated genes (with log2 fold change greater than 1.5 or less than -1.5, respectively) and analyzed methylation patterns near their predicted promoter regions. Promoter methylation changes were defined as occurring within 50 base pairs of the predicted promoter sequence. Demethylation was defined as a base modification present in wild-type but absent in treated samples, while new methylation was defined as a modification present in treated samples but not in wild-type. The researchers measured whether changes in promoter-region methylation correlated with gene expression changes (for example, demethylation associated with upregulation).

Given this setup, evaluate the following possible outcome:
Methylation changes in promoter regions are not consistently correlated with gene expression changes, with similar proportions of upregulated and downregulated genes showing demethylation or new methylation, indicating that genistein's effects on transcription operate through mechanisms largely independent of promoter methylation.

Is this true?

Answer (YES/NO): NO